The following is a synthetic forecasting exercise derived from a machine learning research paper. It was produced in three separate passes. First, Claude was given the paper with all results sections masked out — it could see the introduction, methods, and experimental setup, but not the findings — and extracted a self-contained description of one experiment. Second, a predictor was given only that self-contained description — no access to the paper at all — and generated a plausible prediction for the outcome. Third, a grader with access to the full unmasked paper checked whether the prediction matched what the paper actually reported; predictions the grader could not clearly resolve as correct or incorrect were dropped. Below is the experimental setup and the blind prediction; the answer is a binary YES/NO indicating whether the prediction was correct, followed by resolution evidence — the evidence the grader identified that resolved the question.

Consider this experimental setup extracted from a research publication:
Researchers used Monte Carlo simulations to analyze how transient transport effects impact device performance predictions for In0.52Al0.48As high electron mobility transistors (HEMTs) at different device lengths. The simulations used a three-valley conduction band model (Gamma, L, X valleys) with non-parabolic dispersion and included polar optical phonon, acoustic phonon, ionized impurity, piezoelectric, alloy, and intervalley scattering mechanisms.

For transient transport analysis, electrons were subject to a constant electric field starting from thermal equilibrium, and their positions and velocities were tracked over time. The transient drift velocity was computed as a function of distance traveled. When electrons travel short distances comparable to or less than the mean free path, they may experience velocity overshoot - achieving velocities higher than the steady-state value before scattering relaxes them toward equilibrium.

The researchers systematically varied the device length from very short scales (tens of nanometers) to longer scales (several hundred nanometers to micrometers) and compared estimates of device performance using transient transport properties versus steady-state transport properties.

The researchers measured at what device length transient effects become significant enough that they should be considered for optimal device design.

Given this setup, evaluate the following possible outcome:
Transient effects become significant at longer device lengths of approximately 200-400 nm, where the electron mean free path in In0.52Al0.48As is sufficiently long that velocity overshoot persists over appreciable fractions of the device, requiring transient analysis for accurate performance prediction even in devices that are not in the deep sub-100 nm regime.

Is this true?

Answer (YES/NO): NO